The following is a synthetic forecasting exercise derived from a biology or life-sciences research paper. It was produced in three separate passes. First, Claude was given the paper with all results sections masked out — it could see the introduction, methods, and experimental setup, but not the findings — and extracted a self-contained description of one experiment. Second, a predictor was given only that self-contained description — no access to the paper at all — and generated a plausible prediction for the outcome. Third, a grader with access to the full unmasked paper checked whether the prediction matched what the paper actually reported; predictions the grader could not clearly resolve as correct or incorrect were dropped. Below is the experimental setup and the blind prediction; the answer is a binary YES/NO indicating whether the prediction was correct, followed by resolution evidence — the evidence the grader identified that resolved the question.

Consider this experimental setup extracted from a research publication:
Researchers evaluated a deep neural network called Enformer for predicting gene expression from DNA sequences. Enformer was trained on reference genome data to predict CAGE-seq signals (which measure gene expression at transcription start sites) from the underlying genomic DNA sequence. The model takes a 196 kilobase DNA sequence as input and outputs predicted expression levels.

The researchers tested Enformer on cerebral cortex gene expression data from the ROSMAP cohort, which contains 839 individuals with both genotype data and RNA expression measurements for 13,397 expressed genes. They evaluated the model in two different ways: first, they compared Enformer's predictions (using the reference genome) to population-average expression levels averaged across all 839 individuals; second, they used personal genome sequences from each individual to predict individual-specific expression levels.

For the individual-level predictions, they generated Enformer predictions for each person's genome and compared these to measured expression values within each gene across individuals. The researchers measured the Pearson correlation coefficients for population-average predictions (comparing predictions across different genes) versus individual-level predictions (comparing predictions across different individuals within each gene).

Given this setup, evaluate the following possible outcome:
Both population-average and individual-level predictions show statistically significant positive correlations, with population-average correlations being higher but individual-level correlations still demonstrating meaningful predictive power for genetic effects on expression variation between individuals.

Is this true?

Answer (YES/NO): NO